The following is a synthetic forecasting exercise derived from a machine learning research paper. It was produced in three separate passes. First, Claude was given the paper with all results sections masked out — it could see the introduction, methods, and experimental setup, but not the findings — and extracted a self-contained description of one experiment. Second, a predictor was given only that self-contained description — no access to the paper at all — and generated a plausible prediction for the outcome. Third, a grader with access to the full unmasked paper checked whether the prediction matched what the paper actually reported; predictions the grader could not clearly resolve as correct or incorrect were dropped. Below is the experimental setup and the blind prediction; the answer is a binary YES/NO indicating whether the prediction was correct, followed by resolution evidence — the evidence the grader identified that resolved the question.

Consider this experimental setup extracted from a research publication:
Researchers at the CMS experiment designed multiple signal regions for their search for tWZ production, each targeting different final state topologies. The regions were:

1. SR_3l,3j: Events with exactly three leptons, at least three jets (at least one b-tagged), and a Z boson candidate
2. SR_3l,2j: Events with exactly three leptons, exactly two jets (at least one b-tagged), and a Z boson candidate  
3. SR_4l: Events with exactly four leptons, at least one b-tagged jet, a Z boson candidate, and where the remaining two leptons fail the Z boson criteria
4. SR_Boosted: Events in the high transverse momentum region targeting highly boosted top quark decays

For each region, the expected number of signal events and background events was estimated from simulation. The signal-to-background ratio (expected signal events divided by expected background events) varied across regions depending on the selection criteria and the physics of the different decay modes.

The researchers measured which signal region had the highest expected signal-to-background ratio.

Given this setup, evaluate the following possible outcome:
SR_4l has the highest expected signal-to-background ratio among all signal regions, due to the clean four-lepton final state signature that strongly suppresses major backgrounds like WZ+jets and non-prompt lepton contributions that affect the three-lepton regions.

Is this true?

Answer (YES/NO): YES